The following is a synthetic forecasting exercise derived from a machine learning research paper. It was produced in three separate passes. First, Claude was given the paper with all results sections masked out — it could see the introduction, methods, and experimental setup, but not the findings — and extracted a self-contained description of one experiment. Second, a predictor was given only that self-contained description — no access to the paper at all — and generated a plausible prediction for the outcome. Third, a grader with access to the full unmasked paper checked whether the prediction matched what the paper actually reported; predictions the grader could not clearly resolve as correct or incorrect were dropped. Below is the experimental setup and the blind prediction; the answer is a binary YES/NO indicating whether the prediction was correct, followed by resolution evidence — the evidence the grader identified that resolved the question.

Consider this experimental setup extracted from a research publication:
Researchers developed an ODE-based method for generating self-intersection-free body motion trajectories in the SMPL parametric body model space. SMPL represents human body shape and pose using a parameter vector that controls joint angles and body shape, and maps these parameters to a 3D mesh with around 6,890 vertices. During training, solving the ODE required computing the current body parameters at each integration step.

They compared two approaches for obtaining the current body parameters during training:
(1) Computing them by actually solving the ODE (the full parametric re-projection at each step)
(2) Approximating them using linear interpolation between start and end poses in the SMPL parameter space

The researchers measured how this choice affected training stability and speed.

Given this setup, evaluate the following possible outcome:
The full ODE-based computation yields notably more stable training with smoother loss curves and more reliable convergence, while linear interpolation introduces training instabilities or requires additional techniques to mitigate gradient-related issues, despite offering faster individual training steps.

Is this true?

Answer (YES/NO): NO